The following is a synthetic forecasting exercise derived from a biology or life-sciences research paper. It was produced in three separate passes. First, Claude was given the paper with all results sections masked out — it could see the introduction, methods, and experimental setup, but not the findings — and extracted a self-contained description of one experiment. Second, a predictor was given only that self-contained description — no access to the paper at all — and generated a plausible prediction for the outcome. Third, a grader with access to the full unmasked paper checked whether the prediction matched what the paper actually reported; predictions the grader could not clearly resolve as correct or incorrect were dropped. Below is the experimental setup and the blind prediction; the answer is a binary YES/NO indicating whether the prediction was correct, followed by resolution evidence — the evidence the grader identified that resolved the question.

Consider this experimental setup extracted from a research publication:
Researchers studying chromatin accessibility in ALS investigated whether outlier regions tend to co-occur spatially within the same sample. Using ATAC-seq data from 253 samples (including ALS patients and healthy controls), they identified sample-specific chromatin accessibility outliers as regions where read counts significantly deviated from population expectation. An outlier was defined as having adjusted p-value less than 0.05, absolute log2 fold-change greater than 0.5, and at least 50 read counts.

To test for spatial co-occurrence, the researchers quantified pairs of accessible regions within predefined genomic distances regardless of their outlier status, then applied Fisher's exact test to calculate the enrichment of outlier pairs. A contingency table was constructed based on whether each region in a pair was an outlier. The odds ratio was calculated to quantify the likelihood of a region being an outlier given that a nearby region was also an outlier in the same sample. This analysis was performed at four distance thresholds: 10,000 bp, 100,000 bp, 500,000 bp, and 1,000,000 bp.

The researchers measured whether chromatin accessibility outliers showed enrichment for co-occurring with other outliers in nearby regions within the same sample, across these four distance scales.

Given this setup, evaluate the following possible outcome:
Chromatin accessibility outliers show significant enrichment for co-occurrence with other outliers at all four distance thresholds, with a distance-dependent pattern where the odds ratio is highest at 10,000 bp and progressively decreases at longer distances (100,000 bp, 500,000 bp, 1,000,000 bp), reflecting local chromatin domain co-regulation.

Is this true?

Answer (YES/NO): YES